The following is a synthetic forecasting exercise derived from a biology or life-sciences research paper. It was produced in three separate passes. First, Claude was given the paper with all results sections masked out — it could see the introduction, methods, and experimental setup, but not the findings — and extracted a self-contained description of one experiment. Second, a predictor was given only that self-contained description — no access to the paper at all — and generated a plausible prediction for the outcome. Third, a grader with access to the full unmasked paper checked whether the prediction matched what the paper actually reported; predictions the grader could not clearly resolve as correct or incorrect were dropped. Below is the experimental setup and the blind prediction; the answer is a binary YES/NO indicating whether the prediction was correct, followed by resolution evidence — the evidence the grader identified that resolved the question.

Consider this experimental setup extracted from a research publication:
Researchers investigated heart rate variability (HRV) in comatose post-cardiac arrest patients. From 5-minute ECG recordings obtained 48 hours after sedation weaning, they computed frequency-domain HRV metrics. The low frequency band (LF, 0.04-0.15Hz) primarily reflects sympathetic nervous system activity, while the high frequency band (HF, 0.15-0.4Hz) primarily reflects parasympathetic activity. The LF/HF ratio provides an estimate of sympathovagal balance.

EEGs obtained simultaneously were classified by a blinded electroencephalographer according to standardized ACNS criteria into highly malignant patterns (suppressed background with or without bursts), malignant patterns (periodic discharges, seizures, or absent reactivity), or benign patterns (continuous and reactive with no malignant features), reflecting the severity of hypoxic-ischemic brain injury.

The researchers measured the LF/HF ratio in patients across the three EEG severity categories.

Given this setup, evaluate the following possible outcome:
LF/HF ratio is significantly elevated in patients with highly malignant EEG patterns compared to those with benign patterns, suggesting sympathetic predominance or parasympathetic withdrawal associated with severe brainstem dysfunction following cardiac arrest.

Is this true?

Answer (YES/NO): NO